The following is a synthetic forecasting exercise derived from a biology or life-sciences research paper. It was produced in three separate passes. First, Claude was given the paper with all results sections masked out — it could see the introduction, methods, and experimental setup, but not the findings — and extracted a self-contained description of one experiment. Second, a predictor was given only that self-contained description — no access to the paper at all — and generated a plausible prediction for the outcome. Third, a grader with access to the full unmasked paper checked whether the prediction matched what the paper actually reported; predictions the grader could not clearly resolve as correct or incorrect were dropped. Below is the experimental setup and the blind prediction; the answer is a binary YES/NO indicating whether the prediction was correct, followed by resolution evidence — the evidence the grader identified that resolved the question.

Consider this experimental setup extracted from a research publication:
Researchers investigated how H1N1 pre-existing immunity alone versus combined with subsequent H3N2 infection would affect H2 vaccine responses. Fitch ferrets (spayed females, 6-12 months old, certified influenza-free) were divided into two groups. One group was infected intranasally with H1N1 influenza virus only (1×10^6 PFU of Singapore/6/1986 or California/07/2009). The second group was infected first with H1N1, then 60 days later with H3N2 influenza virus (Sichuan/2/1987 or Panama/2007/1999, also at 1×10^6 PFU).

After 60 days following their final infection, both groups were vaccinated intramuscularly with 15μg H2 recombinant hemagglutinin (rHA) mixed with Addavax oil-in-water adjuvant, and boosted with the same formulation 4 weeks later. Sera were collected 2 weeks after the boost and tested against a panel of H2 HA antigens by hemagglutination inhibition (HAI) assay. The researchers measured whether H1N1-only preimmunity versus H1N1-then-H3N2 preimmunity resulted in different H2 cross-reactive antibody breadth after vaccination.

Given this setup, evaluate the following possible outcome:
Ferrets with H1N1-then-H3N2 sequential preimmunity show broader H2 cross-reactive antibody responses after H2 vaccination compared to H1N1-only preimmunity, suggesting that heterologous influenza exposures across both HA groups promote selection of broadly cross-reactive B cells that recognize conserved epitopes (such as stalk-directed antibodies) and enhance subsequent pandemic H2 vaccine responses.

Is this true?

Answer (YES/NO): YES